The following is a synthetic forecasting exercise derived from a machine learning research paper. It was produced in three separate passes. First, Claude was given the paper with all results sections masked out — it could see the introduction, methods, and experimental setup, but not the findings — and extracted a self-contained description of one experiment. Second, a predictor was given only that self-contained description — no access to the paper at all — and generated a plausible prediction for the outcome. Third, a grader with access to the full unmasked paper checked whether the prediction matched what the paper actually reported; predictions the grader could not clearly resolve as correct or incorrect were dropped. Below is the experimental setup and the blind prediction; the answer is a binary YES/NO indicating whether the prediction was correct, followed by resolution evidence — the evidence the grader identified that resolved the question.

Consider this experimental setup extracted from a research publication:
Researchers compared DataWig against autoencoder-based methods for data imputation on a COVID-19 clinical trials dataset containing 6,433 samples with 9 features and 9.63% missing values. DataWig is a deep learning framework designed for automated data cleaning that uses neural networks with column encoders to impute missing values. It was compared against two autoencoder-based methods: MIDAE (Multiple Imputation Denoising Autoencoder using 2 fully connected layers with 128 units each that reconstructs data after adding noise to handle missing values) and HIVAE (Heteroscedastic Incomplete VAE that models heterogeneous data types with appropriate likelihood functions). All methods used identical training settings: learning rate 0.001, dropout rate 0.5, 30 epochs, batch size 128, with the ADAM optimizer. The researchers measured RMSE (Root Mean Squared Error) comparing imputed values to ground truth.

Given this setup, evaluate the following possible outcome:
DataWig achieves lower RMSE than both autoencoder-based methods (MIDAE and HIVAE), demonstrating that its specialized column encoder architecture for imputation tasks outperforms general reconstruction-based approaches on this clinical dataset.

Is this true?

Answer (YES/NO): NO